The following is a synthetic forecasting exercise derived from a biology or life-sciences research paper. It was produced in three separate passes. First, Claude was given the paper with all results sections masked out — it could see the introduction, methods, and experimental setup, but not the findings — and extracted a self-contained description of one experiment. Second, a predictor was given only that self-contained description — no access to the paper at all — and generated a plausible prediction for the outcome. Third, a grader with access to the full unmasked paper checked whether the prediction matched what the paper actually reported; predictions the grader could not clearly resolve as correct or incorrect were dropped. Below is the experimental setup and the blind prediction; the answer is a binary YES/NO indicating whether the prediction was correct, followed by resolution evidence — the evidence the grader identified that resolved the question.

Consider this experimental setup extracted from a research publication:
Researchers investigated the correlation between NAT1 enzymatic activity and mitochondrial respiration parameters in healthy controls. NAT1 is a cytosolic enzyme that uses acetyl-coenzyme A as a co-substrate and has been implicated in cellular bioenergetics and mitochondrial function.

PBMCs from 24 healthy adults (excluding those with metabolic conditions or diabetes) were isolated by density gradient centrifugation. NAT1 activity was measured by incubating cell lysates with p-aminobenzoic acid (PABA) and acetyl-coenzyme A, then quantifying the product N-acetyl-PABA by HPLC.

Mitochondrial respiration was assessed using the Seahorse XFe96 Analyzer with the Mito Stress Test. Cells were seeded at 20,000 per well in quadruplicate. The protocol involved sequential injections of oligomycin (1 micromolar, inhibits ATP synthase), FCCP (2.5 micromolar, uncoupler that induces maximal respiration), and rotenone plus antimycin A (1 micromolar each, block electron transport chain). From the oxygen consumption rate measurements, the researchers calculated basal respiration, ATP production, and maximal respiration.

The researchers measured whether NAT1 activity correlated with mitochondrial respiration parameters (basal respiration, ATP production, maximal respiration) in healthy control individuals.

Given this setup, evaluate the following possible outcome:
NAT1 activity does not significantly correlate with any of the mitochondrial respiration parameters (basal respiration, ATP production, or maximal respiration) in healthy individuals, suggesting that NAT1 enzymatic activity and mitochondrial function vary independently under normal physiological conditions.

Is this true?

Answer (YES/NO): YES